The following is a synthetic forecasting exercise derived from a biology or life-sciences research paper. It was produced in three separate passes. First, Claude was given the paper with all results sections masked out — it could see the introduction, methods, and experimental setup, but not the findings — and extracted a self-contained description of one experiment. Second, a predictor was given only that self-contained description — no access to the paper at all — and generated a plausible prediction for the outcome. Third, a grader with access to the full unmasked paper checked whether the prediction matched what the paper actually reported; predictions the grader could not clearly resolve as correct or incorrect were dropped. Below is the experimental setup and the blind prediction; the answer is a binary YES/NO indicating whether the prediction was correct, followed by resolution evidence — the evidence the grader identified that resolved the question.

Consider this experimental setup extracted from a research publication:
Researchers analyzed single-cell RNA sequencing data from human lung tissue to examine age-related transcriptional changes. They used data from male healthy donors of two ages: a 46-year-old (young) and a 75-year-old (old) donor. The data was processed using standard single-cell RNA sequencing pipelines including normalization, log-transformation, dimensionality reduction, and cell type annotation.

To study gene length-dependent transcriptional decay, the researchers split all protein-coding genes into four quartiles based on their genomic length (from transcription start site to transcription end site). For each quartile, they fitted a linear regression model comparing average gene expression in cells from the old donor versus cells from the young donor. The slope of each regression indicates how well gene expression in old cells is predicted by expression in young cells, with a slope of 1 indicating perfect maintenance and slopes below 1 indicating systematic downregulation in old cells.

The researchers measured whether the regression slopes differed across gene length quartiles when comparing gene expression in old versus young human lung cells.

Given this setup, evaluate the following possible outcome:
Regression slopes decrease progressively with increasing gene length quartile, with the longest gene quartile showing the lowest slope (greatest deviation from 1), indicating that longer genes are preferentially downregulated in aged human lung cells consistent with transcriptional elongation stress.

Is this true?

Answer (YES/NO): YES